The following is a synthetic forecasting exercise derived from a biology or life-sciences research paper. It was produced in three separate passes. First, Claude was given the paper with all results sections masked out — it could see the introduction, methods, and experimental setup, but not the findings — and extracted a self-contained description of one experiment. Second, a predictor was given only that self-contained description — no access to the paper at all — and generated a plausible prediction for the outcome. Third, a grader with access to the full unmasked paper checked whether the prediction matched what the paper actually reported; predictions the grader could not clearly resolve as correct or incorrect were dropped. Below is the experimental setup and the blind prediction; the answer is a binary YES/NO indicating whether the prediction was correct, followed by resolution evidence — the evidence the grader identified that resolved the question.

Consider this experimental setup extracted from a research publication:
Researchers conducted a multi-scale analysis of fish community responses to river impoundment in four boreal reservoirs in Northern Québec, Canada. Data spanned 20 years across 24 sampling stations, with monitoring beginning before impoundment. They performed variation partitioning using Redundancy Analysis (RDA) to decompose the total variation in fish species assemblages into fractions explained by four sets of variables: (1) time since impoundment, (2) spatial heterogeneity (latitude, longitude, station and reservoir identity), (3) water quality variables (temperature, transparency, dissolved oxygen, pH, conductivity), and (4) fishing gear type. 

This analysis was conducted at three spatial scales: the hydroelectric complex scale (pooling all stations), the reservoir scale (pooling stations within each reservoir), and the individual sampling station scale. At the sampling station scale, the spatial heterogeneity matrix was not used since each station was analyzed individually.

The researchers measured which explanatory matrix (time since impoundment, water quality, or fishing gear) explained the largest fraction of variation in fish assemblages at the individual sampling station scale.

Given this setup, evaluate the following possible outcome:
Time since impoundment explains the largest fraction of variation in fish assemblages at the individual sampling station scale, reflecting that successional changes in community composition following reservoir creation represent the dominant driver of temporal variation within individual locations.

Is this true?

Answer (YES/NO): NO